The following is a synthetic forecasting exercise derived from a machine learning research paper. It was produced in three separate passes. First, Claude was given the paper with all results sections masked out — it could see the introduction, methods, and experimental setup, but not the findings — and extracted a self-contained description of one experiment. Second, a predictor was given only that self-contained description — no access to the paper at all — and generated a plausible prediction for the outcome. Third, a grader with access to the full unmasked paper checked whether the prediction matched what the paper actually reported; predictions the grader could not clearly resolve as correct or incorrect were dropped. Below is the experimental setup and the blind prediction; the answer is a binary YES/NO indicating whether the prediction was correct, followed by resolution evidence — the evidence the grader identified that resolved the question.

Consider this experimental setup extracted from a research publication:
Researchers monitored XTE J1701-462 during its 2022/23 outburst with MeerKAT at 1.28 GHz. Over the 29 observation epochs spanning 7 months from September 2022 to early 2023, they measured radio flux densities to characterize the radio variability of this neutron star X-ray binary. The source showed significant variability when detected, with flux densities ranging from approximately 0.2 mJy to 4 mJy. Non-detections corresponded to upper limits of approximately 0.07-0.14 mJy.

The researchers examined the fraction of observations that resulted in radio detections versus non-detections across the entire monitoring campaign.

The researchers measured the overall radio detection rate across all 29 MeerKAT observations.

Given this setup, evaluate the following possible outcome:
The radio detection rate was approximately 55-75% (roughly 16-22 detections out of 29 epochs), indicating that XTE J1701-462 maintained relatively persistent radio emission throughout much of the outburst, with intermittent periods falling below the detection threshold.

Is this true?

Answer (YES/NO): NO